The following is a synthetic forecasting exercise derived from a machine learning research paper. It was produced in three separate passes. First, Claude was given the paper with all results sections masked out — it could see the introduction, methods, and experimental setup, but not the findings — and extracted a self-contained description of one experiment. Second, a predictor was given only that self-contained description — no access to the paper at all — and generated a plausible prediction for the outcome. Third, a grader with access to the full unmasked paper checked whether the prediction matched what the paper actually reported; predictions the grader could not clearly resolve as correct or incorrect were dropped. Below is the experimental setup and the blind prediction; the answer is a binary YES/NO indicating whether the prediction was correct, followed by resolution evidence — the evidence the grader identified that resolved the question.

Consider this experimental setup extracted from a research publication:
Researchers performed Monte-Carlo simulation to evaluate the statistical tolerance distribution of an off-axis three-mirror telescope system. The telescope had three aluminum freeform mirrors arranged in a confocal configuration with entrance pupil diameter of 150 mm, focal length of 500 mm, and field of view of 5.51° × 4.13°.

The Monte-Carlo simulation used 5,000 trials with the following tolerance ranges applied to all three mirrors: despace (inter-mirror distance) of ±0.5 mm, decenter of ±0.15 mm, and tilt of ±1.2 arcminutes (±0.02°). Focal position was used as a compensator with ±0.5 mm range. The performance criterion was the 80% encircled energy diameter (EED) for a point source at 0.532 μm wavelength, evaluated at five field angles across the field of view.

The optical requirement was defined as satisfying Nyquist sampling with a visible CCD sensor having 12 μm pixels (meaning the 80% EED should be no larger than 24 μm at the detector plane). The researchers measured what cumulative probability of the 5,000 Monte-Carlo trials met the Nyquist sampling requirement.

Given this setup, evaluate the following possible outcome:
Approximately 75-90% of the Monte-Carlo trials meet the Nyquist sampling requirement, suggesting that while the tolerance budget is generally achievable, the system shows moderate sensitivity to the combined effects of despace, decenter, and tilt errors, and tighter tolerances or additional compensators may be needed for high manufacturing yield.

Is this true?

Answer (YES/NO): NO